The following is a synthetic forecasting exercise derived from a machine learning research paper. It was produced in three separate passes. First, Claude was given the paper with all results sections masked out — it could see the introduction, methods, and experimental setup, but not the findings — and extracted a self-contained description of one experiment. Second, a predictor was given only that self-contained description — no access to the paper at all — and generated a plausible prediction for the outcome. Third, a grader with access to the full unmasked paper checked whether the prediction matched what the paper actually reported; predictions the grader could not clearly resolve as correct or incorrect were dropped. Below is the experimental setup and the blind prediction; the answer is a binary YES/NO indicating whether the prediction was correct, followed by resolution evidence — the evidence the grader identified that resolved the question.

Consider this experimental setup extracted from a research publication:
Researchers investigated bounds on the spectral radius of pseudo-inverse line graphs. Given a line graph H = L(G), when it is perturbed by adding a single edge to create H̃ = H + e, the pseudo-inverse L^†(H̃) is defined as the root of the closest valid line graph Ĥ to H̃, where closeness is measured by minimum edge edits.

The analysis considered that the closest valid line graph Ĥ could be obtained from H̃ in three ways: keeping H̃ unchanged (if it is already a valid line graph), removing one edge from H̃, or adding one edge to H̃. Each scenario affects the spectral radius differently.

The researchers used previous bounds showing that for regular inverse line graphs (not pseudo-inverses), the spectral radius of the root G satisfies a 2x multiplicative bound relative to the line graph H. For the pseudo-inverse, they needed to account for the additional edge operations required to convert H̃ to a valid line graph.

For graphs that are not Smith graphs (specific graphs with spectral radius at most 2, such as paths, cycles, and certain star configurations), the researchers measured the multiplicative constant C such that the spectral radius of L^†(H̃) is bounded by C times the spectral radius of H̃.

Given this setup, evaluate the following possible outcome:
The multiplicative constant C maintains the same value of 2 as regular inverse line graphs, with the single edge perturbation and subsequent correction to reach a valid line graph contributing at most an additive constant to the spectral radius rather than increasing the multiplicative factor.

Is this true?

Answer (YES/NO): NO